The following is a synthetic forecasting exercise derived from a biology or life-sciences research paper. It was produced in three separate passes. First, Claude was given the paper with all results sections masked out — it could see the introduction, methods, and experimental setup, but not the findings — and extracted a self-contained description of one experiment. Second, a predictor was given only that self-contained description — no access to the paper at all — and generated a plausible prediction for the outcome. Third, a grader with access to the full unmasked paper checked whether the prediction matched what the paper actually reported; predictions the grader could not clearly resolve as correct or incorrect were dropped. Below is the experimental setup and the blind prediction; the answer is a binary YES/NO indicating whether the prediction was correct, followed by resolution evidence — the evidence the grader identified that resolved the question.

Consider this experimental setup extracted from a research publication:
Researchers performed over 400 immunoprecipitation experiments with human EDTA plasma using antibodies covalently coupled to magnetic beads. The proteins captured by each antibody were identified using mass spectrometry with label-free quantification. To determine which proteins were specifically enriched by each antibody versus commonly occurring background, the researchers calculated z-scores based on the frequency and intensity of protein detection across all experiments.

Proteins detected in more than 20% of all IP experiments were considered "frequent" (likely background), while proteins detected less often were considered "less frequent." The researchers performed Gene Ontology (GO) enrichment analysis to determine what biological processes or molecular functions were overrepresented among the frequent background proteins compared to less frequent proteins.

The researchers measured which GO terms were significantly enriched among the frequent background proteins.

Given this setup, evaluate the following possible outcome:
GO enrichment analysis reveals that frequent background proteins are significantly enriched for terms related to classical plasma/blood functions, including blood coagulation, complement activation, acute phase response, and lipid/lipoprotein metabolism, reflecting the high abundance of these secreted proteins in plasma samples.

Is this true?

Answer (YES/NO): YES